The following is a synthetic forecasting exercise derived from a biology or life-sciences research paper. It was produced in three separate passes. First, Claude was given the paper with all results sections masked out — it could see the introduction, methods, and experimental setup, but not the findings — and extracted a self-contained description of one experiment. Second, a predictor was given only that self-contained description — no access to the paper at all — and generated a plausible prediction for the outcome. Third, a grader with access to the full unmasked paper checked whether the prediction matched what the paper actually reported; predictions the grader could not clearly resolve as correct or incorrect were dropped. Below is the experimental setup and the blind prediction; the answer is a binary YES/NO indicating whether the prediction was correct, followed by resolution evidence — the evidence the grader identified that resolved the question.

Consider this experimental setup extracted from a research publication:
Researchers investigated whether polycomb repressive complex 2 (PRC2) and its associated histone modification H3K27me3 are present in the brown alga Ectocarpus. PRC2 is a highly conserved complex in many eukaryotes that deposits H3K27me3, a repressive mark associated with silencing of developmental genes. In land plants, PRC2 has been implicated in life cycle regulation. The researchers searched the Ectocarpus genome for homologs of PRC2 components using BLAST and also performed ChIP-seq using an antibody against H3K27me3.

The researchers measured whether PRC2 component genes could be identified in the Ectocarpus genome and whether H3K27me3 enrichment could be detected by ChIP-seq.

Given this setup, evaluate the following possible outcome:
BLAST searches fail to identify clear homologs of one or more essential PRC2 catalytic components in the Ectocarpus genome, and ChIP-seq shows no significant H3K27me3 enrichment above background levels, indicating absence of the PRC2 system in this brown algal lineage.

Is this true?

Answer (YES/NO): YES